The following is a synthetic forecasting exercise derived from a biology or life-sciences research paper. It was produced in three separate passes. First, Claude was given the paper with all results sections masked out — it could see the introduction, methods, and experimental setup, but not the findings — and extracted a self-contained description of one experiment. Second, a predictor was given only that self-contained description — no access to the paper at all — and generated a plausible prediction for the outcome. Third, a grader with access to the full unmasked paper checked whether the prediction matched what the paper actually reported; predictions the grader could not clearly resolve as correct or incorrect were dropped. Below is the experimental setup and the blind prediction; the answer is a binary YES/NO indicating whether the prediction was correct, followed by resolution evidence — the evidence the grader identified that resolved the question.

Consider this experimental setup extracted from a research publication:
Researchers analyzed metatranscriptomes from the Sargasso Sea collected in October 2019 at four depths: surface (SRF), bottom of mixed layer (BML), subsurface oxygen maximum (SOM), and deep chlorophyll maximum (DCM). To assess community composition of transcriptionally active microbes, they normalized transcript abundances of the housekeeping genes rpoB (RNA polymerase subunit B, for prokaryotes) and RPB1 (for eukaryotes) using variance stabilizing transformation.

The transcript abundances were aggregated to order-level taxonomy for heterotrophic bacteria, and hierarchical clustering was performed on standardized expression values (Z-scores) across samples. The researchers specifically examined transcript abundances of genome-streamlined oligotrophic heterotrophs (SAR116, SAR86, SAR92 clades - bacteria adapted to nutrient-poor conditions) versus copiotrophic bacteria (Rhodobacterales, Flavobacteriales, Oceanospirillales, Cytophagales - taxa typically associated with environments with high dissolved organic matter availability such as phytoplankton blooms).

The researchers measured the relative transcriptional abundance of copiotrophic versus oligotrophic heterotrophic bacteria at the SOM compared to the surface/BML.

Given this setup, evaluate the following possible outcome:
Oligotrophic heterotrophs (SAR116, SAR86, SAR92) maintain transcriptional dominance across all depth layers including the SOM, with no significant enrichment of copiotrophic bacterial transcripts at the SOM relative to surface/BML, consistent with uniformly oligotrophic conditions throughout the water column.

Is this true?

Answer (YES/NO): NO